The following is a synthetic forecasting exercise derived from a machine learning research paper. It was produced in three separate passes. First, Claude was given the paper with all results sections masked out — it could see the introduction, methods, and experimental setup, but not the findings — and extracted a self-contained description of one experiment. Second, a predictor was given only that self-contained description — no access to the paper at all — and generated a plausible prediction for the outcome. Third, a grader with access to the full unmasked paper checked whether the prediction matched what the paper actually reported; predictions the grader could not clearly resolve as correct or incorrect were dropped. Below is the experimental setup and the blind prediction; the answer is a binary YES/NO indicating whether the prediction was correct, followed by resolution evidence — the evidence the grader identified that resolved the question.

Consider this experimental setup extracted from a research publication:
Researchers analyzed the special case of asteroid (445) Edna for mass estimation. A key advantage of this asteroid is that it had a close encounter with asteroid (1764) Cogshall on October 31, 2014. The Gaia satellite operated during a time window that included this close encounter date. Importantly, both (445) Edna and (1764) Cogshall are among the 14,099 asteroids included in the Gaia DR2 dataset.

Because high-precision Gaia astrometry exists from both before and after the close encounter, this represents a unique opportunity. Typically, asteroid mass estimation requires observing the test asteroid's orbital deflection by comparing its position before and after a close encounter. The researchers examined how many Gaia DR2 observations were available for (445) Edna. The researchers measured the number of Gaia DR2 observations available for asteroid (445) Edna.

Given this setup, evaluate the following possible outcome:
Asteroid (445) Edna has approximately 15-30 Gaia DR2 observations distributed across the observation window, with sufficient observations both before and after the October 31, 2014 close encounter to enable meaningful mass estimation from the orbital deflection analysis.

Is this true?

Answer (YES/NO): NO